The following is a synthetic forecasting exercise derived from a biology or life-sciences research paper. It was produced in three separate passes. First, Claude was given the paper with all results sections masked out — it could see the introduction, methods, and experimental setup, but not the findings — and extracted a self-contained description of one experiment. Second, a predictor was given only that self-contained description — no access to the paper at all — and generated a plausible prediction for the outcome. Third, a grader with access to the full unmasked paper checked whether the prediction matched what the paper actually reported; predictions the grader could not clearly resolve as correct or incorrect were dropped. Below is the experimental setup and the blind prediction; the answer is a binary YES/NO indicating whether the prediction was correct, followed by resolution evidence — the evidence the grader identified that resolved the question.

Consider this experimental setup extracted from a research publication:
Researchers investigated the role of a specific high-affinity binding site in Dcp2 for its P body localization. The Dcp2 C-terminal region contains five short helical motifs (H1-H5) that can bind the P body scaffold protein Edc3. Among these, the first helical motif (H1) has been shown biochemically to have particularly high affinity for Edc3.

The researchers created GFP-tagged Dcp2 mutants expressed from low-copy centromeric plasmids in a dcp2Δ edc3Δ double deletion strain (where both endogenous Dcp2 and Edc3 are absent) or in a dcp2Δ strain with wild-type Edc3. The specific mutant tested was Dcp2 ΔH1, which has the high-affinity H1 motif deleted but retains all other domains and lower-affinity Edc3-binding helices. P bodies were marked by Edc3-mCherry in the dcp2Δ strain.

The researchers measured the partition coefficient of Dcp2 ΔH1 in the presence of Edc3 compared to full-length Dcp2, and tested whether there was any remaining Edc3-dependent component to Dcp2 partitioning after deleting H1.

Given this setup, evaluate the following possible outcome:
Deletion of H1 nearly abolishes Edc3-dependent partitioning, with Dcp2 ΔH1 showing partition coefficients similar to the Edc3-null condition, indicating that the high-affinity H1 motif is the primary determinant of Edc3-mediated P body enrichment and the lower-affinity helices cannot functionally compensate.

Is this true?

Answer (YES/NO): NO